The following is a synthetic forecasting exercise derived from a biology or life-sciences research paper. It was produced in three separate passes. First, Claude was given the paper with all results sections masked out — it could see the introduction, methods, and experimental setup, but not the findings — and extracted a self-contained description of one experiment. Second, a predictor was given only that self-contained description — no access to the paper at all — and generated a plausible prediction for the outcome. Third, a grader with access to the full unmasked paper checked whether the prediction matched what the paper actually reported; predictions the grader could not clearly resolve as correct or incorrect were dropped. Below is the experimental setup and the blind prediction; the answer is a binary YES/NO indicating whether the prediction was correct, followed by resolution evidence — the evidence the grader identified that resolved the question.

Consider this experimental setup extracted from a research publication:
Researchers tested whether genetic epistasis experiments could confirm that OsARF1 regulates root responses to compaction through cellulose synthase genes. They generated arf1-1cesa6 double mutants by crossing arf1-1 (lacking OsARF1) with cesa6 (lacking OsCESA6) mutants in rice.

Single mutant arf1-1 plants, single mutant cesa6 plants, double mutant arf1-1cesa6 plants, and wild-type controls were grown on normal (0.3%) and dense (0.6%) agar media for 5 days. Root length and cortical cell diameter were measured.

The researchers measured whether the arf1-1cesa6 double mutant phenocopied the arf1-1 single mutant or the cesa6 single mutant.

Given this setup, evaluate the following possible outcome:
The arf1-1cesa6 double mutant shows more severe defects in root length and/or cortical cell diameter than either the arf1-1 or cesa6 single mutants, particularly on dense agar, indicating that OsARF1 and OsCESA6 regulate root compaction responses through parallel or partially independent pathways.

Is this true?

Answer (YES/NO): NO